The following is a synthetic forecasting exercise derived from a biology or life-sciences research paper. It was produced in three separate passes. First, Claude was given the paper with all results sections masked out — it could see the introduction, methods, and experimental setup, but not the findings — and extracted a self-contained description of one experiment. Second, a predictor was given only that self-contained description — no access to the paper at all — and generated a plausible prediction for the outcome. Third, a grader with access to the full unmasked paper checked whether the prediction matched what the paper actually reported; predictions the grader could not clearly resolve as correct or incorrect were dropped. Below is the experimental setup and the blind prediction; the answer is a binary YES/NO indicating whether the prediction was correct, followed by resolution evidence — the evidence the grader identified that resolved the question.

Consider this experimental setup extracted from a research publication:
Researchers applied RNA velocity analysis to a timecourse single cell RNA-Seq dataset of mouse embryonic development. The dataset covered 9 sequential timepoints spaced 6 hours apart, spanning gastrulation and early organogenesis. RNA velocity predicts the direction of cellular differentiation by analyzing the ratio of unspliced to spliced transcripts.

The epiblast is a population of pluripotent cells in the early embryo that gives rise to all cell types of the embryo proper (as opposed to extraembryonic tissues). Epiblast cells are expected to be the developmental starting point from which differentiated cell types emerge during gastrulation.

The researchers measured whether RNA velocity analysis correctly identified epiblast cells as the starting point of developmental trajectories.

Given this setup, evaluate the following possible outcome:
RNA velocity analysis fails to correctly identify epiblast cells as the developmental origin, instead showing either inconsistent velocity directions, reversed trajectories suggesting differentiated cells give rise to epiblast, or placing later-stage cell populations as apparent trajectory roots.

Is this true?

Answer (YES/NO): NO